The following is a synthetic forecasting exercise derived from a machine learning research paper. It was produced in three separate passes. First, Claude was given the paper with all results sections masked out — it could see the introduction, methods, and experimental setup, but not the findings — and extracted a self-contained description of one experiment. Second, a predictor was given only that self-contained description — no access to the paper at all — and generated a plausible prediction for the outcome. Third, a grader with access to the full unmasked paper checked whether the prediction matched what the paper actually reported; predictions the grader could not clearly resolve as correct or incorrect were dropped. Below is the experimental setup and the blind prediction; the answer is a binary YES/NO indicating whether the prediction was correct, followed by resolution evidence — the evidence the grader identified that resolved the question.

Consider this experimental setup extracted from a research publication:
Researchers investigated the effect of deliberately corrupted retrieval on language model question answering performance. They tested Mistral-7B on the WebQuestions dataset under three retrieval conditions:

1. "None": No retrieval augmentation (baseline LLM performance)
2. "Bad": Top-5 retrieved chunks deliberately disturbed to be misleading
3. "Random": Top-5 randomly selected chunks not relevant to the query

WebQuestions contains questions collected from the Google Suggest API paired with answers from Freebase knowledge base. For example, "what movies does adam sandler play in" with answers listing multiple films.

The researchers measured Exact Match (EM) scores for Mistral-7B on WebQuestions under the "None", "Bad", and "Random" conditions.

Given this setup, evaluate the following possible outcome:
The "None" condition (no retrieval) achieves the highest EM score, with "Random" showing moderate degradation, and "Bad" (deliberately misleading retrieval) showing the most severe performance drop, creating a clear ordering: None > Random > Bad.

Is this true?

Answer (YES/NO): YES